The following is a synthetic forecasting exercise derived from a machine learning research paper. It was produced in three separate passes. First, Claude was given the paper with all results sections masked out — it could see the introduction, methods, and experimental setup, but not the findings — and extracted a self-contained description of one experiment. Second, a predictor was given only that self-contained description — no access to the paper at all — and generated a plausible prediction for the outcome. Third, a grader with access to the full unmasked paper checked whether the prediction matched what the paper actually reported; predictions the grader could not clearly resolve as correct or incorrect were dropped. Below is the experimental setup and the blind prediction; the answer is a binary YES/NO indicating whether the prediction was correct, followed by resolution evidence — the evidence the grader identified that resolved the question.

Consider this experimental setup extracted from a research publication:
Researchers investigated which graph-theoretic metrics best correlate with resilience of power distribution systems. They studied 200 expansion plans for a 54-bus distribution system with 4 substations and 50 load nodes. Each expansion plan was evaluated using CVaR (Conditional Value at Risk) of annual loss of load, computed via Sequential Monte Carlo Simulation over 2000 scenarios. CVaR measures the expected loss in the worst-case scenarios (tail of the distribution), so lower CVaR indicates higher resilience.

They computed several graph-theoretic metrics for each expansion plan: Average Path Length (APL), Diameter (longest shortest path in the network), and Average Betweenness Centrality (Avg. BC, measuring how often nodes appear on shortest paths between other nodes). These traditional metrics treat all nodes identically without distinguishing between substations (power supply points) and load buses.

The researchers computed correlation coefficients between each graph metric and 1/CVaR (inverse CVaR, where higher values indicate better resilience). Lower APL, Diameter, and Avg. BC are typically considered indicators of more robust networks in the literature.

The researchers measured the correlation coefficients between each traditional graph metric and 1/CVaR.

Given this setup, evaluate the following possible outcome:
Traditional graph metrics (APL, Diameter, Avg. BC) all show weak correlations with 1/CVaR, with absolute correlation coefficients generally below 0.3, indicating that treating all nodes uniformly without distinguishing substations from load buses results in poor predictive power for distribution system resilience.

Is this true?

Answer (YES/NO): YES